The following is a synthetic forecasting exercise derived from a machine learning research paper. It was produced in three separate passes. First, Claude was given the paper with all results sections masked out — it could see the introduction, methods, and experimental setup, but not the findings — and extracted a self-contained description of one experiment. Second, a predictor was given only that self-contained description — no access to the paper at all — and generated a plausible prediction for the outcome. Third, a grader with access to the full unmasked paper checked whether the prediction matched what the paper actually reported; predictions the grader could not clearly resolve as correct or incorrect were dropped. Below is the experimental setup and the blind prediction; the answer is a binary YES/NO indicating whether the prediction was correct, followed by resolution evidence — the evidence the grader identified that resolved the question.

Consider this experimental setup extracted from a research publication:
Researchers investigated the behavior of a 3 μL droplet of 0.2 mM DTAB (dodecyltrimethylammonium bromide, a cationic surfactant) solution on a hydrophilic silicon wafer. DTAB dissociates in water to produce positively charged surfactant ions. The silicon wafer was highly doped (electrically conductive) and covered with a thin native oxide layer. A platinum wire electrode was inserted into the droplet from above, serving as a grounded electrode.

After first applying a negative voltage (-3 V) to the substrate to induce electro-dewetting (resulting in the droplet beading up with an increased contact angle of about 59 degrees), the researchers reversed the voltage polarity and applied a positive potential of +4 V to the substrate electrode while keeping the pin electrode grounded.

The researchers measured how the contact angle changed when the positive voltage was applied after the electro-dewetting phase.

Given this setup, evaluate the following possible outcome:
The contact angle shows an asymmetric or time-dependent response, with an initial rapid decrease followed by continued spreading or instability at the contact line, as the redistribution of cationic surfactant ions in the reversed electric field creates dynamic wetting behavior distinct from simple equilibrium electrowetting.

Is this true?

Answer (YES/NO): NO